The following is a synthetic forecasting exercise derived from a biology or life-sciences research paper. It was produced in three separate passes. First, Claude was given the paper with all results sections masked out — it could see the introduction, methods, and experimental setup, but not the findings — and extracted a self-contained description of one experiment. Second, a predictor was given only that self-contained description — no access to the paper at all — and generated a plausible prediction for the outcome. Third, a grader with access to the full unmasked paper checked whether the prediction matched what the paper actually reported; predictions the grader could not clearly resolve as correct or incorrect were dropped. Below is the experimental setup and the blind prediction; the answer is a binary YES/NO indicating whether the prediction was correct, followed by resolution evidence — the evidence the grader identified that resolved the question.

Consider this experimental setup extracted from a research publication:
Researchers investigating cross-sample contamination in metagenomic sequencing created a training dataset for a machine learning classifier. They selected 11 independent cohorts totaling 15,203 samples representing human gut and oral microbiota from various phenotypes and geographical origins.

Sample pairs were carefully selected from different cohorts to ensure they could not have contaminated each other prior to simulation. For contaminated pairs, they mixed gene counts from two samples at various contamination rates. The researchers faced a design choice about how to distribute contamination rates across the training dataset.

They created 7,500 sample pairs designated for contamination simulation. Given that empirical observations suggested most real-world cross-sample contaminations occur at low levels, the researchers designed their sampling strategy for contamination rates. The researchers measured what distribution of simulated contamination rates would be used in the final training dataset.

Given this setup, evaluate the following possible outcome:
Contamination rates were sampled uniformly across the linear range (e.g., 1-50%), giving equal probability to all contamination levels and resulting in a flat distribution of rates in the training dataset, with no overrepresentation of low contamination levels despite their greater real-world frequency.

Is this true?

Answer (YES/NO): NO